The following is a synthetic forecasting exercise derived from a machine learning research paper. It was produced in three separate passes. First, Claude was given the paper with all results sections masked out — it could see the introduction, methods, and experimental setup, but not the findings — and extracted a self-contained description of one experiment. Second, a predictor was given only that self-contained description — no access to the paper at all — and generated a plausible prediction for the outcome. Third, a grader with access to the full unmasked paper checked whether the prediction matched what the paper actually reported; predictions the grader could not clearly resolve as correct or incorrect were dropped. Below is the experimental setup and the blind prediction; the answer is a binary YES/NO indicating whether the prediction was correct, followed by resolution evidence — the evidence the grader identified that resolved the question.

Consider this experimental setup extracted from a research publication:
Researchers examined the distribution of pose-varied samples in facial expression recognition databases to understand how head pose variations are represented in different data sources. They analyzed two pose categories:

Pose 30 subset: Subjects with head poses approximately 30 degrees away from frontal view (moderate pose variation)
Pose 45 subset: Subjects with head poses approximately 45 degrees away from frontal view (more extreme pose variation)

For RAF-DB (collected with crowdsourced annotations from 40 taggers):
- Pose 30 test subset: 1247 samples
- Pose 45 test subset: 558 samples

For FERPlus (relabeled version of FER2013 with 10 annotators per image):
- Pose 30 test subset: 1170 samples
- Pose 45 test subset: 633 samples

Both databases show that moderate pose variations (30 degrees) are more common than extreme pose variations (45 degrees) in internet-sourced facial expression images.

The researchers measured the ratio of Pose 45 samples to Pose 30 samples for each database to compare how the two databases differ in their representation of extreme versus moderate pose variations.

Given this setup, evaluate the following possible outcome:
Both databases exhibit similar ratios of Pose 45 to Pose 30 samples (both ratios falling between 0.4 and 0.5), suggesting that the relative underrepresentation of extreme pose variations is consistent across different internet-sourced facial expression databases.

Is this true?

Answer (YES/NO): NO